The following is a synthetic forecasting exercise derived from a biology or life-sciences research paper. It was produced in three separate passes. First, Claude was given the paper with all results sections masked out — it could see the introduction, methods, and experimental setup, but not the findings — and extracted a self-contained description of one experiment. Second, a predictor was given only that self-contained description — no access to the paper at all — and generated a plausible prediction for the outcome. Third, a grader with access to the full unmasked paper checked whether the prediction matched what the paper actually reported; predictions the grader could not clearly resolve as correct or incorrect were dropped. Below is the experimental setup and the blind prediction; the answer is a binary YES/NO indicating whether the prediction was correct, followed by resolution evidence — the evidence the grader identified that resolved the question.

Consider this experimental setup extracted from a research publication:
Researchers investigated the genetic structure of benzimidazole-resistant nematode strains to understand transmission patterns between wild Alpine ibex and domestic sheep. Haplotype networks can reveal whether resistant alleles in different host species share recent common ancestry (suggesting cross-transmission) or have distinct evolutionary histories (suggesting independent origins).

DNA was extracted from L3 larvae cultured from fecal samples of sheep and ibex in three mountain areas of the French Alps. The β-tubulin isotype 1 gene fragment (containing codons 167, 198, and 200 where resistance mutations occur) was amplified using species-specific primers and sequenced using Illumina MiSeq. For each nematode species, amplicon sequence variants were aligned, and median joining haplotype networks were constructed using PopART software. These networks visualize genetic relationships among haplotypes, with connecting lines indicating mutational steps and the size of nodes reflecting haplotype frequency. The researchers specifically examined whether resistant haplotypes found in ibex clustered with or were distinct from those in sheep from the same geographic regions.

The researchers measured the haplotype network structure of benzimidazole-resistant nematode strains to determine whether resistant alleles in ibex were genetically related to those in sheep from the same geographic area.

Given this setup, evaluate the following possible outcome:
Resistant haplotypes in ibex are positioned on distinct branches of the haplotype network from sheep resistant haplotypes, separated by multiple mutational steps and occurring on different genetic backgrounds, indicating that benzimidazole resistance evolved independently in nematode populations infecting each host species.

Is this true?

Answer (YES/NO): NO